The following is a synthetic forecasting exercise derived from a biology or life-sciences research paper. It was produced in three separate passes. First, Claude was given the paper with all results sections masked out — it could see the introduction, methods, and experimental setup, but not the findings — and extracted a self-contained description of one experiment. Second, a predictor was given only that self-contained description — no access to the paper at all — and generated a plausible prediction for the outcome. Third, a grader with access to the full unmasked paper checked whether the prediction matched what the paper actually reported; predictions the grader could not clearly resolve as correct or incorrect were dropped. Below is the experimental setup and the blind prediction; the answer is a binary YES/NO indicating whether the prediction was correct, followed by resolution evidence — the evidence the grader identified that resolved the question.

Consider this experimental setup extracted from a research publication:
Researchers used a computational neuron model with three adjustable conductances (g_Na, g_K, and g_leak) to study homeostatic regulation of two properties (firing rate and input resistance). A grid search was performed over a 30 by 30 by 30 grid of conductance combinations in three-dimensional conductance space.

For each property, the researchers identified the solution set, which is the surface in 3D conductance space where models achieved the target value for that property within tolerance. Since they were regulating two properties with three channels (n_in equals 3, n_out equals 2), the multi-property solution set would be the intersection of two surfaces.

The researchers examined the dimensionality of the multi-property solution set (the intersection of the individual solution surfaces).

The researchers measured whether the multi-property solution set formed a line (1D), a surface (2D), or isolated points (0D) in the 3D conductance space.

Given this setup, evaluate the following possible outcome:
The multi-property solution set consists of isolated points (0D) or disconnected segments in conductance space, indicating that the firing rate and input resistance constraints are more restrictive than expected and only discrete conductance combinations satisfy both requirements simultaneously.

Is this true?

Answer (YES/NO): NO